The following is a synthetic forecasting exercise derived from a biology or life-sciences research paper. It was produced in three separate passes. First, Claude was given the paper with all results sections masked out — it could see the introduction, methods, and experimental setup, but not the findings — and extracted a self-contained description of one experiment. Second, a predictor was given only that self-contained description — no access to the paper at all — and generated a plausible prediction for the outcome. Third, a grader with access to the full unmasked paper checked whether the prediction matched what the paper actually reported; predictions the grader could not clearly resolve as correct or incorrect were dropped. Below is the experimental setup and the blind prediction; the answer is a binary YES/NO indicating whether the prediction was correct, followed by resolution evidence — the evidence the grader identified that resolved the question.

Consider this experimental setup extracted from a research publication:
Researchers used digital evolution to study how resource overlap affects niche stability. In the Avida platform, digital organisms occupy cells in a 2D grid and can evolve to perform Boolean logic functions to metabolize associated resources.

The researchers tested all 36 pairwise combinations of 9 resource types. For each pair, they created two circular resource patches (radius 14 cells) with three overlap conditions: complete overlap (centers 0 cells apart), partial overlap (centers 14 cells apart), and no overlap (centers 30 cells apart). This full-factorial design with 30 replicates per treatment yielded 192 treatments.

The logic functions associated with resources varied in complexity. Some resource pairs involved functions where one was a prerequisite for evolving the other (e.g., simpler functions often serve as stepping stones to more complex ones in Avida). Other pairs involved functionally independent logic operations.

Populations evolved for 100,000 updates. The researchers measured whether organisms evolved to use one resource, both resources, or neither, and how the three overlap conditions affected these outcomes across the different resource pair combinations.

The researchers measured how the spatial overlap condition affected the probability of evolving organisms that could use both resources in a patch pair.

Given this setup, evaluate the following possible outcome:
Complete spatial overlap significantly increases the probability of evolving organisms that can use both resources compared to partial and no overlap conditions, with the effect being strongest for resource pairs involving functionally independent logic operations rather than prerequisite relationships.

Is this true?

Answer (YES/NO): NO